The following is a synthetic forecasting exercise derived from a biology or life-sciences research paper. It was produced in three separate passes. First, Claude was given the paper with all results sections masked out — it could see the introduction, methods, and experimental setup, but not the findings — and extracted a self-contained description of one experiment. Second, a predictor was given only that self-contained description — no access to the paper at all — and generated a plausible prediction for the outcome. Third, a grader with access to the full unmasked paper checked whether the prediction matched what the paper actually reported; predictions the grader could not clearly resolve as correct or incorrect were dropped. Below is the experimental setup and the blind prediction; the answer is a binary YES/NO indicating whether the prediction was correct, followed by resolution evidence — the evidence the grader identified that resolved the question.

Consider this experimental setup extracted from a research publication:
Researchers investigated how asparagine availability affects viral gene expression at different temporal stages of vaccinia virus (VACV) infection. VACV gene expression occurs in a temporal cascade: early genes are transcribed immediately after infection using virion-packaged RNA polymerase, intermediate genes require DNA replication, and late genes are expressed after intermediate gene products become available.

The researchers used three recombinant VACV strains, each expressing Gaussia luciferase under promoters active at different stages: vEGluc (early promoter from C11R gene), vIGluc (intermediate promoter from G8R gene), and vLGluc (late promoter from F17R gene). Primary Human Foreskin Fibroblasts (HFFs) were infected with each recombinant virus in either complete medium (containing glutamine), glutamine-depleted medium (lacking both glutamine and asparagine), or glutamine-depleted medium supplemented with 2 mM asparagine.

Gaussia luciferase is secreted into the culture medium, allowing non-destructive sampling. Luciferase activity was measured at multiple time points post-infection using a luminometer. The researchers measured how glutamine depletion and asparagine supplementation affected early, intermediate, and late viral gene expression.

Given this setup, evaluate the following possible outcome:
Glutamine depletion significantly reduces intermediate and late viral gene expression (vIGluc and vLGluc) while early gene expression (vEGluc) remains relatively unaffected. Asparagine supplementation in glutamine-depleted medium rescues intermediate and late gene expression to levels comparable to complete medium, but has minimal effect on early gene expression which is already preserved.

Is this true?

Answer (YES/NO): YES